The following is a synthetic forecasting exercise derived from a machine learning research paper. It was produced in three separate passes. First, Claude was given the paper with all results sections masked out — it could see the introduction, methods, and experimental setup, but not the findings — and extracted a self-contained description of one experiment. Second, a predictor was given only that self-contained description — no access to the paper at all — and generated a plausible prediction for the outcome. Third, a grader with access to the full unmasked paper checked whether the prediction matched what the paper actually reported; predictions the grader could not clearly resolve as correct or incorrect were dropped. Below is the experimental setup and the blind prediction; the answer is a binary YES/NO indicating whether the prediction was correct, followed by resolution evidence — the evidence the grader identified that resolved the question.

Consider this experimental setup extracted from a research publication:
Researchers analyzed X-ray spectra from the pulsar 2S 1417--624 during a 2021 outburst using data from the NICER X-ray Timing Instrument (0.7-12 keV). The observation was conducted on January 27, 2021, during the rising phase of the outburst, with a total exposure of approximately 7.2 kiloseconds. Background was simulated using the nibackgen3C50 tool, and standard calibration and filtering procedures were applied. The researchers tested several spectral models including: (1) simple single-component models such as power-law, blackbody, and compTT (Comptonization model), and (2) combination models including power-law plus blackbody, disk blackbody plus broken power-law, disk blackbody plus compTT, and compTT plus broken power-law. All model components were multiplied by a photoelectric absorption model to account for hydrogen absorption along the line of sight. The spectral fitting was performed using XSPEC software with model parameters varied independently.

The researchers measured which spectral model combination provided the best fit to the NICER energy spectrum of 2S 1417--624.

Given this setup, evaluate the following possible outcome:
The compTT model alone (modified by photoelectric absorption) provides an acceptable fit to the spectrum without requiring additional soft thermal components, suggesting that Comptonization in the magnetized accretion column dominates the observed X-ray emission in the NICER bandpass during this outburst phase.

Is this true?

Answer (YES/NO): NO